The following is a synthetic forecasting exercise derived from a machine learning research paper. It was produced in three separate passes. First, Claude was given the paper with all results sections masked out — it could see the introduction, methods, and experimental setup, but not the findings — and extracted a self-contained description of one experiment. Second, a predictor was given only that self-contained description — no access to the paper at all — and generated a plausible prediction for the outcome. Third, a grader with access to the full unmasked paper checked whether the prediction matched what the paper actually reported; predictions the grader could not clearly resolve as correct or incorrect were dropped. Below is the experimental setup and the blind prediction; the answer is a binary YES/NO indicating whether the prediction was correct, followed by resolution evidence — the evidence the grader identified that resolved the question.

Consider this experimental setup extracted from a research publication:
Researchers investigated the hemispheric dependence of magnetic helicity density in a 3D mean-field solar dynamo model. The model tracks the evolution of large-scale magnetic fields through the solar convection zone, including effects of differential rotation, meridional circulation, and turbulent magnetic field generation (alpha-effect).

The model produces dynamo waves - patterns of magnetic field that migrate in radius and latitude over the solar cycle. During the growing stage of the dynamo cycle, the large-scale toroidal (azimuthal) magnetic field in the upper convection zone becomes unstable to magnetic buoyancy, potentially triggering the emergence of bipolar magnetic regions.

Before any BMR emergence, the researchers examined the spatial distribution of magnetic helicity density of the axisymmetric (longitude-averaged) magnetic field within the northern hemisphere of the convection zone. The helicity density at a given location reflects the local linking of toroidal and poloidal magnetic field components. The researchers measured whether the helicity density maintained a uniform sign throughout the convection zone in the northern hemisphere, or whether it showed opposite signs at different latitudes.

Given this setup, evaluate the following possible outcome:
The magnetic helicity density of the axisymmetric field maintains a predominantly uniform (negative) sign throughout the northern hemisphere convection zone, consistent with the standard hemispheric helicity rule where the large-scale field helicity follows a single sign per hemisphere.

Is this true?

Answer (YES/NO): NO